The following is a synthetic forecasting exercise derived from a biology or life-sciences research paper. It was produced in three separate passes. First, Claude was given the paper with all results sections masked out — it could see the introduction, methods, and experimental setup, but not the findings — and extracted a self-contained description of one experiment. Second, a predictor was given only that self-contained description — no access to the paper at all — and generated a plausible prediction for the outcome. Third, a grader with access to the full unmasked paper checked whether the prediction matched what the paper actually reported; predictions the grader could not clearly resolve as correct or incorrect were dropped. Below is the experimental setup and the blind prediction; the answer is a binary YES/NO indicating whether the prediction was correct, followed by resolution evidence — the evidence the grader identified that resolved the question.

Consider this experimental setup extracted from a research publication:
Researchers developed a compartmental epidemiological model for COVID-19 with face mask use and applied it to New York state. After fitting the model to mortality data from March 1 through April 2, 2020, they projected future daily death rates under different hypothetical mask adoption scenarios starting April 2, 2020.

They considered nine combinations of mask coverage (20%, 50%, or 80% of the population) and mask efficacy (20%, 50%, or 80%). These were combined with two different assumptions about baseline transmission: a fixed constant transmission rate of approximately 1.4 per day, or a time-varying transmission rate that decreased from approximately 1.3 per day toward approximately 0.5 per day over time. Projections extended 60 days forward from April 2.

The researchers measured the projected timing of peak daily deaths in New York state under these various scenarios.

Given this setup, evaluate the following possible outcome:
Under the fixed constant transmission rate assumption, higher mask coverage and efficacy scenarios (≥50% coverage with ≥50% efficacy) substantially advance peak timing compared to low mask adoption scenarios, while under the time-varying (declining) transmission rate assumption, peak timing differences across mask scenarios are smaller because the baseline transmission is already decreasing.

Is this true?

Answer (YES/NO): NO